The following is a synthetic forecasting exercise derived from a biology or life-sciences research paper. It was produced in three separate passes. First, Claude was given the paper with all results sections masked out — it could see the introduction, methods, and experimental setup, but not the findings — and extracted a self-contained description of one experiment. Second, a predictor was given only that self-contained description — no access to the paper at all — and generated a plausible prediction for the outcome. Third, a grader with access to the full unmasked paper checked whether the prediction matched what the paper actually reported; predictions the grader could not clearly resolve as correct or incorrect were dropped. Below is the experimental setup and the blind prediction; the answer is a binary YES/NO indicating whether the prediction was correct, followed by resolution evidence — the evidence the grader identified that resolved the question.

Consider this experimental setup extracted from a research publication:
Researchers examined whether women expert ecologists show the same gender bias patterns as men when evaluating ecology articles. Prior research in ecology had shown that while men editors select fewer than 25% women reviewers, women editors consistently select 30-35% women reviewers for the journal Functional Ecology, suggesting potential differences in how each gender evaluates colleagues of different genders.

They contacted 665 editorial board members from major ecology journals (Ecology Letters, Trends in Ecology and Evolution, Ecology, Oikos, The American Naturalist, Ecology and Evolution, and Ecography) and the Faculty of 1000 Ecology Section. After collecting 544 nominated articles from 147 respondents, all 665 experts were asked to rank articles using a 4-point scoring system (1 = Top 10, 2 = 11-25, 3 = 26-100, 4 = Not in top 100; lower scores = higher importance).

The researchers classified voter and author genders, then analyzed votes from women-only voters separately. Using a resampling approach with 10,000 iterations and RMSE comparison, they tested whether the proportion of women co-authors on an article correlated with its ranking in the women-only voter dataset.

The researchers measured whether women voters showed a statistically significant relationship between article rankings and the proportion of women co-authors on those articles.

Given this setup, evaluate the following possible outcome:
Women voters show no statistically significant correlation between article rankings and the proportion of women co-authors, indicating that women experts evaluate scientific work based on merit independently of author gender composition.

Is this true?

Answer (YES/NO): NO